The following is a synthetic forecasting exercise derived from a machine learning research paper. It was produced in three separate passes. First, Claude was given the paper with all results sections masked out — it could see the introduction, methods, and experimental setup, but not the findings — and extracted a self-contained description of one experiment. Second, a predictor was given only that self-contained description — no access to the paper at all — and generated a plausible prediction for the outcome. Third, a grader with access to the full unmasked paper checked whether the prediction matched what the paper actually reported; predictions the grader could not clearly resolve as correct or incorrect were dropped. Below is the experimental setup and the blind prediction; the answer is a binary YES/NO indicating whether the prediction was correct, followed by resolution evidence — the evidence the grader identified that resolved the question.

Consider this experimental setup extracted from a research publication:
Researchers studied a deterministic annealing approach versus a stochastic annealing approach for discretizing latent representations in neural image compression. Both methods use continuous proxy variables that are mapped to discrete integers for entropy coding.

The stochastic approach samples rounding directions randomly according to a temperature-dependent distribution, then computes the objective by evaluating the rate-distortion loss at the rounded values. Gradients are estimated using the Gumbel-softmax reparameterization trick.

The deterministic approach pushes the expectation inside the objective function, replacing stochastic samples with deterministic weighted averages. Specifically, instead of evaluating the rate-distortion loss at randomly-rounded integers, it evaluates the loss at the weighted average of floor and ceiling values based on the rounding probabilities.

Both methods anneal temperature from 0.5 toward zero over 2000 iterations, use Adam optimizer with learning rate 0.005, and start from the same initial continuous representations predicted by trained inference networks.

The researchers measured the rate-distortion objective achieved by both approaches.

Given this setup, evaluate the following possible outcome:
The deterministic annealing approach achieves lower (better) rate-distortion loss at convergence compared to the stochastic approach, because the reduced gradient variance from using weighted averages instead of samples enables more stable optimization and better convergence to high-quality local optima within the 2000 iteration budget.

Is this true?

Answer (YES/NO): NO